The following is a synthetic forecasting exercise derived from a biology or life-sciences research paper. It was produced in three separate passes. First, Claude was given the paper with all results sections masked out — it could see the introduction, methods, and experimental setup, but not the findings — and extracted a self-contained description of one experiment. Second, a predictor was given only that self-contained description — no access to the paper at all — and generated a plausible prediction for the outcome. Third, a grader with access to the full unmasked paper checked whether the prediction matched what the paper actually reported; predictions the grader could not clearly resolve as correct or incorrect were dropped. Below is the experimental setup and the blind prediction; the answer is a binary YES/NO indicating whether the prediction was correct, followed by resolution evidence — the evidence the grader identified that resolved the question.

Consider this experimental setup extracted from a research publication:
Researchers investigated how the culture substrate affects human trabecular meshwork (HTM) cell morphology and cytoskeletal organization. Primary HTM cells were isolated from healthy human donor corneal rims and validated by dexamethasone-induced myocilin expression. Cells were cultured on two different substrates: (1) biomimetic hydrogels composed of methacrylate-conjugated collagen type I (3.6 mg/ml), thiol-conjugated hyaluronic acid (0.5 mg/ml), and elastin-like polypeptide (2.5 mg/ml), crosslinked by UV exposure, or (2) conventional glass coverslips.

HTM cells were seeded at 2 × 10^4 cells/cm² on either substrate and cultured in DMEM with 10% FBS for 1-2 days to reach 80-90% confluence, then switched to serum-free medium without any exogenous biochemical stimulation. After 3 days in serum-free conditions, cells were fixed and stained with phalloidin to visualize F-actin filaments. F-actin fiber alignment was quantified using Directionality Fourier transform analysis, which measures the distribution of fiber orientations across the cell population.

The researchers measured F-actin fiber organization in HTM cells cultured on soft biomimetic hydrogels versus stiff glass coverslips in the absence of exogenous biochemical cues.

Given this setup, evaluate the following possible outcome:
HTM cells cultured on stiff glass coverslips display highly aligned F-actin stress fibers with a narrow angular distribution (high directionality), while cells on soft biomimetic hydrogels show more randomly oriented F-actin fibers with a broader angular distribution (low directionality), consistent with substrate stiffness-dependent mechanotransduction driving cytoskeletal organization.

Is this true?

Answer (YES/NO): NO